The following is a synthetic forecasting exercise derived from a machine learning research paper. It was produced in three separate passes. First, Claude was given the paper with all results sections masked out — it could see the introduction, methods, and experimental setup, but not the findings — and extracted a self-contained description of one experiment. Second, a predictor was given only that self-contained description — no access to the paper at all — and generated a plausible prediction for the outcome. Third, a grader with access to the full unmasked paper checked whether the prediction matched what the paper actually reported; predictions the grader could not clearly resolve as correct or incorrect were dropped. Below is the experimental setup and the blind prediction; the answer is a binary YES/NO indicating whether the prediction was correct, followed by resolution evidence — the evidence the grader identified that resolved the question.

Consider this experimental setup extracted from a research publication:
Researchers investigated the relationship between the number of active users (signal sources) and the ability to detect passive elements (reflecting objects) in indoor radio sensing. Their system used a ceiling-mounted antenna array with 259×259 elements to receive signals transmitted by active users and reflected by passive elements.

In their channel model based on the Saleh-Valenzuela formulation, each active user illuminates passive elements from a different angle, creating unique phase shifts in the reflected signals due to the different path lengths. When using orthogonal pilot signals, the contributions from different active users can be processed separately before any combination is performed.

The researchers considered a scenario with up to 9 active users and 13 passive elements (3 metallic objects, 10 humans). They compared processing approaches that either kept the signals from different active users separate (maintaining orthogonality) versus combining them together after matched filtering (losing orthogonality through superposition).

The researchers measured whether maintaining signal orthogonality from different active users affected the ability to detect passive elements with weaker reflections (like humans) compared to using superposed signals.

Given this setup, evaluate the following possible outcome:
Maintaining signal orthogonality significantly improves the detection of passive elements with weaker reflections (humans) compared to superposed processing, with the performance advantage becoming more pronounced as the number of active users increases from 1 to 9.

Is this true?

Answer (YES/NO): NO